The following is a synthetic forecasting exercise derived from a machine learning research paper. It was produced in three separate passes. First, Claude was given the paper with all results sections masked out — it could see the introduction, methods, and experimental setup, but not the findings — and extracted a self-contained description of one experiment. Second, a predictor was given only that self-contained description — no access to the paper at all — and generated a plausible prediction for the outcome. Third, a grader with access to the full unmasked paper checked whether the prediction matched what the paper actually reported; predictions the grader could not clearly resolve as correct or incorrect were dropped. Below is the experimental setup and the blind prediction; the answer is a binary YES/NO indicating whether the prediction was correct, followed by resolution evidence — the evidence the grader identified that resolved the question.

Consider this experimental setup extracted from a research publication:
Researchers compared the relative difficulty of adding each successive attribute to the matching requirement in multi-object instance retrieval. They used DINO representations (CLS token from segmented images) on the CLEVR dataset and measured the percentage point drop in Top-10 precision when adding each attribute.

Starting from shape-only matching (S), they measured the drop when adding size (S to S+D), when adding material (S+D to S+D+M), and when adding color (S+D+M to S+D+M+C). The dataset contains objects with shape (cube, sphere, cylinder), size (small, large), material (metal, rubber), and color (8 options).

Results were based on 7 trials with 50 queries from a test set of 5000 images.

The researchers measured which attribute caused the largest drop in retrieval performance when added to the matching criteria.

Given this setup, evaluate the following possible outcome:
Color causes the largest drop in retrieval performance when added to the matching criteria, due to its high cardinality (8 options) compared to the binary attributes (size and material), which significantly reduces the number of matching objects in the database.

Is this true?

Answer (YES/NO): YES